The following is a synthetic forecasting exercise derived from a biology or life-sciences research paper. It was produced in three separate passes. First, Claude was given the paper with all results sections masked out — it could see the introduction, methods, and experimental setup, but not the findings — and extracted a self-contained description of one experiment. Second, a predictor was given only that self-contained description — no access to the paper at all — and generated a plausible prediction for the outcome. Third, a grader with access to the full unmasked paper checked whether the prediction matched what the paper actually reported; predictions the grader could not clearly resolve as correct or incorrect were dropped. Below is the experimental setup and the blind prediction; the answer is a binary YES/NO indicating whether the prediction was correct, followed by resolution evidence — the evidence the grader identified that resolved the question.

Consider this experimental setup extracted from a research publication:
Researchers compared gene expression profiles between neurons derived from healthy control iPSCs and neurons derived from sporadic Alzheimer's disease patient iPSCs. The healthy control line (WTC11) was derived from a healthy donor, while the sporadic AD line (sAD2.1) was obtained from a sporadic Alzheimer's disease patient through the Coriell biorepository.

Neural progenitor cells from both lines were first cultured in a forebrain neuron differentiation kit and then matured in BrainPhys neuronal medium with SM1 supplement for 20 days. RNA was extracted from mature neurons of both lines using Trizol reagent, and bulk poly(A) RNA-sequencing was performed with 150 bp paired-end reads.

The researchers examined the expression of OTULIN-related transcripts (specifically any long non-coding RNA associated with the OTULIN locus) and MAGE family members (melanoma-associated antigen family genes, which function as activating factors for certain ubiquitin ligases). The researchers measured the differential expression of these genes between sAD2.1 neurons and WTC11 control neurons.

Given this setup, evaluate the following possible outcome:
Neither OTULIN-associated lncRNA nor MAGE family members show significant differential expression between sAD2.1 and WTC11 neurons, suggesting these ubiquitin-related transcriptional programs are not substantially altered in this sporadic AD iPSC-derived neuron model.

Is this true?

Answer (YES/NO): NO